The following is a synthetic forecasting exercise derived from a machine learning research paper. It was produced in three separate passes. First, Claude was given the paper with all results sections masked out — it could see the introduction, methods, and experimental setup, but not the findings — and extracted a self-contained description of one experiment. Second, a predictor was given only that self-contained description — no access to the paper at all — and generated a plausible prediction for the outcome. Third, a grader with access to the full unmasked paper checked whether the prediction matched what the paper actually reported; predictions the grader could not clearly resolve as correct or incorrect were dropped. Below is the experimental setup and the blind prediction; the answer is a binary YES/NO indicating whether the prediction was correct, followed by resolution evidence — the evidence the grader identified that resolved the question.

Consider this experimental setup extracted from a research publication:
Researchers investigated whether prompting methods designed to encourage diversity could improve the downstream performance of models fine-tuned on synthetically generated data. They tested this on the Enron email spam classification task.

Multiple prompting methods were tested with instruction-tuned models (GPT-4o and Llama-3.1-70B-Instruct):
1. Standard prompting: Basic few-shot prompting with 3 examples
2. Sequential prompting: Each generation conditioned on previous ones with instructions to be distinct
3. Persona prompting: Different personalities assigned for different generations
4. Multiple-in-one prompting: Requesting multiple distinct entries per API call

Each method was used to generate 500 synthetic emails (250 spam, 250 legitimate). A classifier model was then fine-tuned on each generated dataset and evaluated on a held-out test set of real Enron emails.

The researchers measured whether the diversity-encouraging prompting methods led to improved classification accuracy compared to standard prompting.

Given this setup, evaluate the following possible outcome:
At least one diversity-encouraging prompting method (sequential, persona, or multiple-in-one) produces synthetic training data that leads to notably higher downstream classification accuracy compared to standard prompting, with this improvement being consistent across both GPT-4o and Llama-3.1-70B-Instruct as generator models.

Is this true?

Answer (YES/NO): NO